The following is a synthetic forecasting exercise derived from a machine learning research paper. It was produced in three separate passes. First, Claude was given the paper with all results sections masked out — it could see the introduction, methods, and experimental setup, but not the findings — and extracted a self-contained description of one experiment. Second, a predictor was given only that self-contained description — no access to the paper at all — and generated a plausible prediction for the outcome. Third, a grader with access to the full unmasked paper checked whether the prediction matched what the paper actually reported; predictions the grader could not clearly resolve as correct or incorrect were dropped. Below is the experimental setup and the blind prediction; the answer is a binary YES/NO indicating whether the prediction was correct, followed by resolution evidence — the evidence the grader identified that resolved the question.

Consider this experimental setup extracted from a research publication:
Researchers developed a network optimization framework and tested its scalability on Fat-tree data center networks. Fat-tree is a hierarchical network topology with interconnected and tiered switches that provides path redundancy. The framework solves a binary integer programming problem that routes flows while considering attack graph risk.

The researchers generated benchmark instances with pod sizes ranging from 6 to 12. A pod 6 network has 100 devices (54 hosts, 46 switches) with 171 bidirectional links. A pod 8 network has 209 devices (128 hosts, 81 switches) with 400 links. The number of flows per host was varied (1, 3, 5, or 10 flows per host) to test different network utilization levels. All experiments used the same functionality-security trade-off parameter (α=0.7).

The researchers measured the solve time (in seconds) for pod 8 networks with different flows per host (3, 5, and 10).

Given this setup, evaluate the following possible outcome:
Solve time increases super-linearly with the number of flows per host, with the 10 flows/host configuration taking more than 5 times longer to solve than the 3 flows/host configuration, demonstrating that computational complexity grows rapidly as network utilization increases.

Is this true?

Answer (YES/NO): YES